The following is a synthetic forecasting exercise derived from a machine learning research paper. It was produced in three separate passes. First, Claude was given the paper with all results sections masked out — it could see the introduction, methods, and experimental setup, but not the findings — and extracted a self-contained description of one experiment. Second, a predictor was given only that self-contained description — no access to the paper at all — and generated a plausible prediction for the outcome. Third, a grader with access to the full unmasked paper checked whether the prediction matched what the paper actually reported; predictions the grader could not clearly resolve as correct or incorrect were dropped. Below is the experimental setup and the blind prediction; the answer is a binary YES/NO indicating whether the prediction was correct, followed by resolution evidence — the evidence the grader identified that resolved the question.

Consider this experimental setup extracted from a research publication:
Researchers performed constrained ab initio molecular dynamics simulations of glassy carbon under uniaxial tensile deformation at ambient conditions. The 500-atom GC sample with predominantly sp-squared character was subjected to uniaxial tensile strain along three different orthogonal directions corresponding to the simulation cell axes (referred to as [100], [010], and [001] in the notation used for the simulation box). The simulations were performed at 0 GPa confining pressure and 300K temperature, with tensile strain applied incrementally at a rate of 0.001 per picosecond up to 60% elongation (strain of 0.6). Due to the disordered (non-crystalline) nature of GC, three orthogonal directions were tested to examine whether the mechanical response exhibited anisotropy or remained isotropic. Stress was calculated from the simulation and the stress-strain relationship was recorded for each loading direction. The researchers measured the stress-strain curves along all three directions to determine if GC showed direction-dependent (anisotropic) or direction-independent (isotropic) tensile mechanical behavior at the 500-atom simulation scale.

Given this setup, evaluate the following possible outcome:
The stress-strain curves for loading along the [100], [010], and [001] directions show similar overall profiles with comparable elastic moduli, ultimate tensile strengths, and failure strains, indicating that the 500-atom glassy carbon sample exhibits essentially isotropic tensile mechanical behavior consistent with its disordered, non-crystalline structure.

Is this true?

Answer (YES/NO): NO